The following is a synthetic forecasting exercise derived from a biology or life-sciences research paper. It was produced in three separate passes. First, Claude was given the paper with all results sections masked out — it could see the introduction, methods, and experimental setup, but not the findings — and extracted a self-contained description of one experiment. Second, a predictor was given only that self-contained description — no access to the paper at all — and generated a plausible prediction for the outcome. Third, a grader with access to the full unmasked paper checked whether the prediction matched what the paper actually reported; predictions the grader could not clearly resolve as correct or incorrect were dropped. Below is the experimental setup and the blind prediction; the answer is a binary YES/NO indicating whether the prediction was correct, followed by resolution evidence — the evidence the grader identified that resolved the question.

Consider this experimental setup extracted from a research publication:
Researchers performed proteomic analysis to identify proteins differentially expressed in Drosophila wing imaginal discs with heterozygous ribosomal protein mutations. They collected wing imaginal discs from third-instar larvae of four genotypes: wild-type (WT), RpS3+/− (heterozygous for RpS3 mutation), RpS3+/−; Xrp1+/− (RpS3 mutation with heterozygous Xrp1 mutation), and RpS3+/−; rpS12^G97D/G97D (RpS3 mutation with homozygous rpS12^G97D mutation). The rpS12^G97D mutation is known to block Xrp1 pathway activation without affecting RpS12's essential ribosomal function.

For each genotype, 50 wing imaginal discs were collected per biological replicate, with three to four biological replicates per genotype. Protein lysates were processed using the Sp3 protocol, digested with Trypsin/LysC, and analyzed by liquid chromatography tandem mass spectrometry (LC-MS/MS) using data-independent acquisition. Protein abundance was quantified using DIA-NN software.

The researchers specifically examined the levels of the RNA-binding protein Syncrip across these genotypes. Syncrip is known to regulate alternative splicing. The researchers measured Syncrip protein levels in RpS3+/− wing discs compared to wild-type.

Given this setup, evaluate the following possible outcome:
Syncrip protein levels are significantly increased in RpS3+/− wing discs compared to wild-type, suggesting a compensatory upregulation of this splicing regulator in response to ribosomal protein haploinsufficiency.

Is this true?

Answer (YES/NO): NO